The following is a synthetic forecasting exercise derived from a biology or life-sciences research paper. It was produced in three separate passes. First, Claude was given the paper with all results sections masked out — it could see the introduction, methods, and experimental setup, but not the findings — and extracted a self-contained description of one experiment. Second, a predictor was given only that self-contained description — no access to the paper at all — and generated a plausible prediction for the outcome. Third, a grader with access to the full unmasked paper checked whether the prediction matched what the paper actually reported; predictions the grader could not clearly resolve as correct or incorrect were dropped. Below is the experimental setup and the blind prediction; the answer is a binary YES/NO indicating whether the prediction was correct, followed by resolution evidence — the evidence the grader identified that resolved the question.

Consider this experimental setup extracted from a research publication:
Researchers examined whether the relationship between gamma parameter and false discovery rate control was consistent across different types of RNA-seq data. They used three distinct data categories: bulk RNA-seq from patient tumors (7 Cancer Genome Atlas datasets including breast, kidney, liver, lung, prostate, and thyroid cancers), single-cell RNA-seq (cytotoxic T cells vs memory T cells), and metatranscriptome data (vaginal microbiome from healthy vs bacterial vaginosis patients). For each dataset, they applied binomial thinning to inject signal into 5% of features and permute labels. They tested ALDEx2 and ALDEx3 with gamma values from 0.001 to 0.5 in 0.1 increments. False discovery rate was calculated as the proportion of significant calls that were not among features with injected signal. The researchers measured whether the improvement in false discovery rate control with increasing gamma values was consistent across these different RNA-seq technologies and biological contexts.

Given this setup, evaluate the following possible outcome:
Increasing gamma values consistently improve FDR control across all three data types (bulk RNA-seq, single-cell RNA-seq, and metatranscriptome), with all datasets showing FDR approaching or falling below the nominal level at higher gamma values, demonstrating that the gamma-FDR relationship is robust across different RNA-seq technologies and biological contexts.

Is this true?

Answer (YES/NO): YES